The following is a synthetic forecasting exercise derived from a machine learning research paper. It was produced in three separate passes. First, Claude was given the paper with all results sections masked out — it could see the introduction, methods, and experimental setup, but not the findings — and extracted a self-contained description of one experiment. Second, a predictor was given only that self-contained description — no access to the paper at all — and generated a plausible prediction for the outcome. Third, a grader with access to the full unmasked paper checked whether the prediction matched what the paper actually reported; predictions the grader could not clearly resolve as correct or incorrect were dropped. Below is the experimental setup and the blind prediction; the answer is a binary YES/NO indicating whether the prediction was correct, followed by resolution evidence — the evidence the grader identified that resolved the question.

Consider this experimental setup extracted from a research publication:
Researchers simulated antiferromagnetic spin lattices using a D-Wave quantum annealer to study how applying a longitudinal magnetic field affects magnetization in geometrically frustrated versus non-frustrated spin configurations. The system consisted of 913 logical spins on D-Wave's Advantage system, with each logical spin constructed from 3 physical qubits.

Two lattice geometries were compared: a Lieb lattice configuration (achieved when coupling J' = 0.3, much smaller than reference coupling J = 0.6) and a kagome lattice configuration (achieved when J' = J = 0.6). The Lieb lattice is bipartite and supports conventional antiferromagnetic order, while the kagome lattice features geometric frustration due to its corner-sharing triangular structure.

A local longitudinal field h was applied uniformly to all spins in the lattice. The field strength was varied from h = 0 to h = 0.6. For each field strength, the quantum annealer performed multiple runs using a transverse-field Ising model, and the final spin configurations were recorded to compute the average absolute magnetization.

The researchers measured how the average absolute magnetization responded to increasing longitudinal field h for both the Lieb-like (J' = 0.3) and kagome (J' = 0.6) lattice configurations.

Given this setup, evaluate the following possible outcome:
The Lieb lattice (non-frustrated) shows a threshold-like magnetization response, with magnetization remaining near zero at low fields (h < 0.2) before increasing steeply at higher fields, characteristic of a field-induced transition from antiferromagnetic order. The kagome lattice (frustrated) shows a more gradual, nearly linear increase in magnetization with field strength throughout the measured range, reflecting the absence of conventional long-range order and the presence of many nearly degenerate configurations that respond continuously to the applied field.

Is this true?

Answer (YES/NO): NO